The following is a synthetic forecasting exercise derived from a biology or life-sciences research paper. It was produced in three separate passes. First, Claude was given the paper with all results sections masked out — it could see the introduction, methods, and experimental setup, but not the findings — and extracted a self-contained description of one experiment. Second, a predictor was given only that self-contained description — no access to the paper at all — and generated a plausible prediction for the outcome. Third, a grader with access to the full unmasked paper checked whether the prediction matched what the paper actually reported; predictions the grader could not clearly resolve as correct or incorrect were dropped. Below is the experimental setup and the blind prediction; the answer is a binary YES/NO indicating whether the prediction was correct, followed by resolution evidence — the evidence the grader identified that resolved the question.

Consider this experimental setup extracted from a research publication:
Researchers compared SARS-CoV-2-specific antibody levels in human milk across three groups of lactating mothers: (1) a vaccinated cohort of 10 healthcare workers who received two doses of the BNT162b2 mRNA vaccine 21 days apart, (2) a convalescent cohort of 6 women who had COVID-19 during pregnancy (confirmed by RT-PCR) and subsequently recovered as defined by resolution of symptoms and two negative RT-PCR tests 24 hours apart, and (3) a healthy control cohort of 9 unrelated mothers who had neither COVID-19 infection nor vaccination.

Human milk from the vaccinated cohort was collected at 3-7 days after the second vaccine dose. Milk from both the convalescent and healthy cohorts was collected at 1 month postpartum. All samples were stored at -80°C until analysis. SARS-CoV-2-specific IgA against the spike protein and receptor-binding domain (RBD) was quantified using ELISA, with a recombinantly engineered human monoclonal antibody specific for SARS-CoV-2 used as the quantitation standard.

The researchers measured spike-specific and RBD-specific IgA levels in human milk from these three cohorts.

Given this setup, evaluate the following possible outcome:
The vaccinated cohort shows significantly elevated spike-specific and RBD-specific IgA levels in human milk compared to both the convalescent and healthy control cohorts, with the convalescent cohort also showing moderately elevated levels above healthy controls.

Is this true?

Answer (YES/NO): YES